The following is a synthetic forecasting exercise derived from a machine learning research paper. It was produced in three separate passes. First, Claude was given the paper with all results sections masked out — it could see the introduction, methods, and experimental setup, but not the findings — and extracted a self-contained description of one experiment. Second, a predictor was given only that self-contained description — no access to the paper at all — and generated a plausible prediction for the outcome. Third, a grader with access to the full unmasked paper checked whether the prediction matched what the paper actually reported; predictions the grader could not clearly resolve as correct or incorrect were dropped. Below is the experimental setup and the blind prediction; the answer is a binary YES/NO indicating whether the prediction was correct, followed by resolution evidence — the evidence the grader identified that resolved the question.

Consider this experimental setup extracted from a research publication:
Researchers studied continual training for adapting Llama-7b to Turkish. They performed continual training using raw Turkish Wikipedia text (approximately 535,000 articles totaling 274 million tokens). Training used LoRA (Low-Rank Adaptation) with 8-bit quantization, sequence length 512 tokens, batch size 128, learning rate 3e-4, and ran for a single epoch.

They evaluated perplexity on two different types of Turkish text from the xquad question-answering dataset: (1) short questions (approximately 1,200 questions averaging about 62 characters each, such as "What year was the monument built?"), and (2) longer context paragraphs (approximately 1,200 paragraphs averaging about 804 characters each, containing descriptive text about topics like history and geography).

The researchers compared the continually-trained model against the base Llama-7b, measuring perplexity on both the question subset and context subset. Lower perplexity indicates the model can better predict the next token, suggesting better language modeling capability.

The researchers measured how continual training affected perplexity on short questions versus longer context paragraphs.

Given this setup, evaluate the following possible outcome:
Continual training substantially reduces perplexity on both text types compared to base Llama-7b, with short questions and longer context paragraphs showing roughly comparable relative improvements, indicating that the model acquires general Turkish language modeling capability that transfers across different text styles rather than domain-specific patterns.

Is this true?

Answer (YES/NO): NO